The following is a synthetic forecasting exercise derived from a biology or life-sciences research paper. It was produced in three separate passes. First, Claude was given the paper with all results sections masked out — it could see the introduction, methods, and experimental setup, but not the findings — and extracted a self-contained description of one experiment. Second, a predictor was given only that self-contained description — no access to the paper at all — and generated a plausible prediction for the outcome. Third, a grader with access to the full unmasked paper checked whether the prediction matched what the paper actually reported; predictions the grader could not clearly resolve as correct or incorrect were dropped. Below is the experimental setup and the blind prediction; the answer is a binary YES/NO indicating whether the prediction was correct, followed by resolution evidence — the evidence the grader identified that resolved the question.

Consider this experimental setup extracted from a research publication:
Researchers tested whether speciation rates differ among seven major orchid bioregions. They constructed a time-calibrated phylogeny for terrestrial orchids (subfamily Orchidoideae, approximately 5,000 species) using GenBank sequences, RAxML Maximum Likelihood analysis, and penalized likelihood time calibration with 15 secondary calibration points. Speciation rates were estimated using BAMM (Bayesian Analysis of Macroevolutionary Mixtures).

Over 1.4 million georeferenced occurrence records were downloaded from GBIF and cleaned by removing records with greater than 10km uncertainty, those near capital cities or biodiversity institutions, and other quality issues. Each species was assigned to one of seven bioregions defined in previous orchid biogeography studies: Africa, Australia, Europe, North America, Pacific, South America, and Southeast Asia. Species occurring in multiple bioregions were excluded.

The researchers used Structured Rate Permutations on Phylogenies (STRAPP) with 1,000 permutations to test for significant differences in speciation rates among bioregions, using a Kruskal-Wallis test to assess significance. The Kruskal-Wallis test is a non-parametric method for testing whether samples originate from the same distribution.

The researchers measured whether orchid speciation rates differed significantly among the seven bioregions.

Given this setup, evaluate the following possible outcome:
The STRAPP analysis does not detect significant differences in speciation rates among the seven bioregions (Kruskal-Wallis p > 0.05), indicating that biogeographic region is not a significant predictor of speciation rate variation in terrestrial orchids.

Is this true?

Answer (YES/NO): YES